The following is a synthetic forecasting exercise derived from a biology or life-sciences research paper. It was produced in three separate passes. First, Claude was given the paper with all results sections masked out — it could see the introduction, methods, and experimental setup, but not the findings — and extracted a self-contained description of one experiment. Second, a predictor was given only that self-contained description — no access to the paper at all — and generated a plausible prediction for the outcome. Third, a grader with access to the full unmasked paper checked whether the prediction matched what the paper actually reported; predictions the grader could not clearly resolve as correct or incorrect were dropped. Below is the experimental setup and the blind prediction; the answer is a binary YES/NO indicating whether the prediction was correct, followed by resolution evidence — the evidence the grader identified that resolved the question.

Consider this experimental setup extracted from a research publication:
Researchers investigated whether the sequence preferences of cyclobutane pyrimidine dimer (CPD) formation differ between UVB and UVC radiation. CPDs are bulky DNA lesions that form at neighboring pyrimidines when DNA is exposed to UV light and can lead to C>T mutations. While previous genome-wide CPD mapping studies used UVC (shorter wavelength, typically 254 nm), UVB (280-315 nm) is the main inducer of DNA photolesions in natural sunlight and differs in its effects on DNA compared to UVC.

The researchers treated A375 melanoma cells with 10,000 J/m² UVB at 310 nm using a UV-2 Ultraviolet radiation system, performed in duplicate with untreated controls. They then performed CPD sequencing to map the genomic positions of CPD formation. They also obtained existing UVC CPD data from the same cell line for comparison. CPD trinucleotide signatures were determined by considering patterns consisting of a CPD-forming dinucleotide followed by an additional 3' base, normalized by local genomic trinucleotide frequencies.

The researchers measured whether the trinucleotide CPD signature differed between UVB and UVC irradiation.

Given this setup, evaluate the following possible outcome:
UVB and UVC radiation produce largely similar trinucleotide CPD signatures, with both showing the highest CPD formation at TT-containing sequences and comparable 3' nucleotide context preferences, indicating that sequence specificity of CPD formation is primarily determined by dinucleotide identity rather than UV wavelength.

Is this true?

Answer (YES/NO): NO